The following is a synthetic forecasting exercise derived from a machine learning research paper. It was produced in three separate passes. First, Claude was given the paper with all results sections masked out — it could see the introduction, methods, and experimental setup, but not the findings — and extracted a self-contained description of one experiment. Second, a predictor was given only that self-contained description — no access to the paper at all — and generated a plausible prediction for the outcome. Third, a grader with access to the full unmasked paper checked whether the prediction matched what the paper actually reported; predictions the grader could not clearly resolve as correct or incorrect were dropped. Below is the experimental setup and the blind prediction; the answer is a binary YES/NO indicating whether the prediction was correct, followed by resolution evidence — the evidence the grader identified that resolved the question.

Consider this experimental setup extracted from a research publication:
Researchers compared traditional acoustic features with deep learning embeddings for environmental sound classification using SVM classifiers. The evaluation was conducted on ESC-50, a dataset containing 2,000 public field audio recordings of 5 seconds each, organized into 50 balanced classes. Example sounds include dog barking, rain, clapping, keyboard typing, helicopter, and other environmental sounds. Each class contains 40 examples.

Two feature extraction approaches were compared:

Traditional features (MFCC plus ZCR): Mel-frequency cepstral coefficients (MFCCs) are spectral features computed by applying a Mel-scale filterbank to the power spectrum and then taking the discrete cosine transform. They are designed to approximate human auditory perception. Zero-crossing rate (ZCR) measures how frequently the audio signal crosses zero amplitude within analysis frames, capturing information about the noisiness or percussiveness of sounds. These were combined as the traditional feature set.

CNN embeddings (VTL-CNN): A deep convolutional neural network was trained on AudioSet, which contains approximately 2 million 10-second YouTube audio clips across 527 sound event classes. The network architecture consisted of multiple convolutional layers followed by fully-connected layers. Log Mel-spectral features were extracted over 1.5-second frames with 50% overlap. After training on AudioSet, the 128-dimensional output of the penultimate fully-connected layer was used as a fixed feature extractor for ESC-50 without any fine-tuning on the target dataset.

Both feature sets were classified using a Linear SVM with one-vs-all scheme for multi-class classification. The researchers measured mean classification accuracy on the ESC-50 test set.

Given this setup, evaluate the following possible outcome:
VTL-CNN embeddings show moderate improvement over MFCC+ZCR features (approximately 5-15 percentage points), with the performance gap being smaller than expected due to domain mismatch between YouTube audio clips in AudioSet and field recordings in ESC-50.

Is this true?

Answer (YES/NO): NO